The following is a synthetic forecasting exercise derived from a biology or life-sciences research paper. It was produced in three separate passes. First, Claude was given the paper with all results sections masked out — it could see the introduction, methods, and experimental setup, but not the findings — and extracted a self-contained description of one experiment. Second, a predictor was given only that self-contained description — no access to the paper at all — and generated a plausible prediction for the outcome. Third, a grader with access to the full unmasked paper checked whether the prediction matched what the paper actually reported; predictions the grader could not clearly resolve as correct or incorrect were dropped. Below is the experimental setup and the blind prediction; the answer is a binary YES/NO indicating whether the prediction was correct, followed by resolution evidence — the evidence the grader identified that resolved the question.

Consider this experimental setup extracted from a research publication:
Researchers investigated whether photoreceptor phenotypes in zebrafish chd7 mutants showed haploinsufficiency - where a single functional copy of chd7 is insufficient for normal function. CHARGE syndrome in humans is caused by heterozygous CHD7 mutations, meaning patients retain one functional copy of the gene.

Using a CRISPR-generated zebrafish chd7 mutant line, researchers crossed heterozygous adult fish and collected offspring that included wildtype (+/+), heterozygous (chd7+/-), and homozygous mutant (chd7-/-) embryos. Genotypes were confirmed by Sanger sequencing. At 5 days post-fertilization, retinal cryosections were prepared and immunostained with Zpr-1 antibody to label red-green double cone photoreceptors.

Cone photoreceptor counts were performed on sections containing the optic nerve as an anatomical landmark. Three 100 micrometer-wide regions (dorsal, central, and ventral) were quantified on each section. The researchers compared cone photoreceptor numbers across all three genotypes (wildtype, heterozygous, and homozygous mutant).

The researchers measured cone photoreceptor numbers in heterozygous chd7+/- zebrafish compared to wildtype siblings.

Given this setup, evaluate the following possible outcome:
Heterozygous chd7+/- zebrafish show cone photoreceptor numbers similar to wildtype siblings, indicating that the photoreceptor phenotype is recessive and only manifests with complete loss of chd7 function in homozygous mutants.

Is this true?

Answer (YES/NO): NO